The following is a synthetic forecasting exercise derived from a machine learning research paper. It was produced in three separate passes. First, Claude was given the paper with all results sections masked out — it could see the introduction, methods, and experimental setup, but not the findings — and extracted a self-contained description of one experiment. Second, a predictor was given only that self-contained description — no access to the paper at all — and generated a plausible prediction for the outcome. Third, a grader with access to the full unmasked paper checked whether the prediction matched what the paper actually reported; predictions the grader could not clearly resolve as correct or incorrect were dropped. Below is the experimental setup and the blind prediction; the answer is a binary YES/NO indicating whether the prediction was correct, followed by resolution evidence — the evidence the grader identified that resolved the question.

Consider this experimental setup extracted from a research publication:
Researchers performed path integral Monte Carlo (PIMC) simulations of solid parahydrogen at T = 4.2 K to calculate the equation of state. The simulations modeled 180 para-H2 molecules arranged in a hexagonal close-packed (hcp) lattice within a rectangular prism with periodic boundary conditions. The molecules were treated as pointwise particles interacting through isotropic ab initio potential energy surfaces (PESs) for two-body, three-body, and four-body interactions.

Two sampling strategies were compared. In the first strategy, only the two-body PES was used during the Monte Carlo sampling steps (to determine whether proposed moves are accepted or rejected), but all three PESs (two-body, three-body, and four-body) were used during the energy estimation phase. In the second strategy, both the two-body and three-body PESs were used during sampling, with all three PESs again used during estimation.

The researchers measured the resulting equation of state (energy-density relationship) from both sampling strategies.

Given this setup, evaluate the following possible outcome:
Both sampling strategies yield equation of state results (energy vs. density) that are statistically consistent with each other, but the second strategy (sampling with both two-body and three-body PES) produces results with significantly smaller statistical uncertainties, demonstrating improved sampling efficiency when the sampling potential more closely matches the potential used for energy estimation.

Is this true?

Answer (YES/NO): NO